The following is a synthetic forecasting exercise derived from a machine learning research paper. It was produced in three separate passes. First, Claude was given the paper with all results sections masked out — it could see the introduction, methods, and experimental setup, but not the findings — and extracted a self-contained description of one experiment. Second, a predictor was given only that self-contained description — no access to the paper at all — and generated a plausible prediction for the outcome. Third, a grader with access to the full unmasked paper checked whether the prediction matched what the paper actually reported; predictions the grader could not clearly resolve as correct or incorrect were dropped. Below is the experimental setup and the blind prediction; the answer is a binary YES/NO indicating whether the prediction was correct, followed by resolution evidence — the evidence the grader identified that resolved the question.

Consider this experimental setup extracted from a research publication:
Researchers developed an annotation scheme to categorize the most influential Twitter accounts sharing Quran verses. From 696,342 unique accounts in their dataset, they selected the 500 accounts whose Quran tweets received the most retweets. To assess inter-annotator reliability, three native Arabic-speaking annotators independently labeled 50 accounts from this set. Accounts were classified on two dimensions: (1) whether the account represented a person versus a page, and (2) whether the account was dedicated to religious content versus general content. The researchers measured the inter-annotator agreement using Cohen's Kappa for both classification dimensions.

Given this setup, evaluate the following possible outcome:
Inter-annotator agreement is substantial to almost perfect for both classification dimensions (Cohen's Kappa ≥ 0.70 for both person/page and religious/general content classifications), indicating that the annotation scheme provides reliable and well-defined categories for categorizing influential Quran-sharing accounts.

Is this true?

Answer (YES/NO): YES